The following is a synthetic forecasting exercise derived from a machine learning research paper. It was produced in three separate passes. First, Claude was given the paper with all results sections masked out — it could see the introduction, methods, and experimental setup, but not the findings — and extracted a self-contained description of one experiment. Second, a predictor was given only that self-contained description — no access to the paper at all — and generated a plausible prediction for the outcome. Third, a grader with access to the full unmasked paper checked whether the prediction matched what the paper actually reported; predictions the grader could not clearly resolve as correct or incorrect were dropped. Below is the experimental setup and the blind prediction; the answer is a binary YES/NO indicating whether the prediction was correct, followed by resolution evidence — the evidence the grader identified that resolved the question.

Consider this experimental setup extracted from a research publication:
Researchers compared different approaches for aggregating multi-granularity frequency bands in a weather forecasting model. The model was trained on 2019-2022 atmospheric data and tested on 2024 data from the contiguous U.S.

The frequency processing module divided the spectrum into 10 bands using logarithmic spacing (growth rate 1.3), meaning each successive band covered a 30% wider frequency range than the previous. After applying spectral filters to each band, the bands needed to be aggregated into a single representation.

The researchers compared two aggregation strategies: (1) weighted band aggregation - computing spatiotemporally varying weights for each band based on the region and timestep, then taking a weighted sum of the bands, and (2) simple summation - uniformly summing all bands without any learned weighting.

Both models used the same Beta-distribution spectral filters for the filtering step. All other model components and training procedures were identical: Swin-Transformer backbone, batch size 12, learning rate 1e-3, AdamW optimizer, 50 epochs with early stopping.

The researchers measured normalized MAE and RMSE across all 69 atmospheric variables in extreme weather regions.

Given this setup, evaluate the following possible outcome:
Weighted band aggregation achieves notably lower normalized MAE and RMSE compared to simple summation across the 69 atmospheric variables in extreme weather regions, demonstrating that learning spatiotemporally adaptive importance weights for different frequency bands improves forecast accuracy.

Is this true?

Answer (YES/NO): YES